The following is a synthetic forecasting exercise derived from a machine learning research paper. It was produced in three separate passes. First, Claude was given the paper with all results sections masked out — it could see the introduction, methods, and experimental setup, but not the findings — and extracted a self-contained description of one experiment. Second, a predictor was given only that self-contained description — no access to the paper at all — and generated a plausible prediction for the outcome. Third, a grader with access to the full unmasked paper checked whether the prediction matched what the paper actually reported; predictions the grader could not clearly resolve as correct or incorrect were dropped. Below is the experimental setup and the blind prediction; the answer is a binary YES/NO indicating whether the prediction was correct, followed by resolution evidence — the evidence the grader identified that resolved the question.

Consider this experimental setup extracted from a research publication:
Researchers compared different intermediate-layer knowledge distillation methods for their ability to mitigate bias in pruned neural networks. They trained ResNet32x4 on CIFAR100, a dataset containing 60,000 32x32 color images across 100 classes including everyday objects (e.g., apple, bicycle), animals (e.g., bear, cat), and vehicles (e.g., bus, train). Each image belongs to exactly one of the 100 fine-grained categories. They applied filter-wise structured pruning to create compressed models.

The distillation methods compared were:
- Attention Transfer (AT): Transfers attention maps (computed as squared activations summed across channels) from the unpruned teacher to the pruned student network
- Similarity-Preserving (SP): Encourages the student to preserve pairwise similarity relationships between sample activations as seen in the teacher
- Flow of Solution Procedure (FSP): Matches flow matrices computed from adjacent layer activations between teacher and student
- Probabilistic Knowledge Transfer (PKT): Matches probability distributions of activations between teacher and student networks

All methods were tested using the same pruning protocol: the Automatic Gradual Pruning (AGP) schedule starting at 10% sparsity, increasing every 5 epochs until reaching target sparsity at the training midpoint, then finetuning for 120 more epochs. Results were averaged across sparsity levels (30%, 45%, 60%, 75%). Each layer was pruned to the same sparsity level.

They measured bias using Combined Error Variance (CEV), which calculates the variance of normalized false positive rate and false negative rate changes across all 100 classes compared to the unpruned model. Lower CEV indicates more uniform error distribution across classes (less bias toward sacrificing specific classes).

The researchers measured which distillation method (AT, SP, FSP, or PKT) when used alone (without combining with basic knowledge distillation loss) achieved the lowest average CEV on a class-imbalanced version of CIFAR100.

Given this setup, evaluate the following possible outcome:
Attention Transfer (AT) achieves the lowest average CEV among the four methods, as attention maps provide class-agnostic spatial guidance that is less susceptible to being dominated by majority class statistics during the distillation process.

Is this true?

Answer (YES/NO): YES